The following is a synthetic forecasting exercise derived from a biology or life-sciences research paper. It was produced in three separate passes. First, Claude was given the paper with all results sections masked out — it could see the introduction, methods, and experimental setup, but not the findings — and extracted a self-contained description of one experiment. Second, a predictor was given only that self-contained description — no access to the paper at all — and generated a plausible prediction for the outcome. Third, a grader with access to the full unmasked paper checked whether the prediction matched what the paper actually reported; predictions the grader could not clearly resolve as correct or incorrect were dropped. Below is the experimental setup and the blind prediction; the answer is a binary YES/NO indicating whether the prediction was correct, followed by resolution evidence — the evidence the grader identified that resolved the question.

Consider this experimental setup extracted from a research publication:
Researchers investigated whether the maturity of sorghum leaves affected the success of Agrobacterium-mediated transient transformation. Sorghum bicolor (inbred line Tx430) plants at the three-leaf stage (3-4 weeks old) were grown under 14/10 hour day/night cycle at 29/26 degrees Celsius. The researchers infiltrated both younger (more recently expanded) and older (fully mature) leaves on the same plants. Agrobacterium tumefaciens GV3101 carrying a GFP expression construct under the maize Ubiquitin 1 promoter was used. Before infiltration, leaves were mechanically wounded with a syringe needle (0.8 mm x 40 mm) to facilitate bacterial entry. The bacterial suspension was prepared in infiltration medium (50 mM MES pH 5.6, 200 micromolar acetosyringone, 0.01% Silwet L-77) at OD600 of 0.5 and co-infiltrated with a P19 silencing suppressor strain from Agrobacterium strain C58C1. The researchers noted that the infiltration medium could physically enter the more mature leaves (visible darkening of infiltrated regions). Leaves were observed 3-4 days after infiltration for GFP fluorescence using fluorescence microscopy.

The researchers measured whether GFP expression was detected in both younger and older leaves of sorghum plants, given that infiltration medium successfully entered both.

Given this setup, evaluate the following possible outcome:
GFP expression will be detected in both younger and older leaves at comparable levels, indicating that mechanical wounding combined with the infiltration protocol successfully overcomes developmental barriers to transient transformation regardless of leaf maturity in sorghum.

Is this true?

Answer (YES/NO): NO